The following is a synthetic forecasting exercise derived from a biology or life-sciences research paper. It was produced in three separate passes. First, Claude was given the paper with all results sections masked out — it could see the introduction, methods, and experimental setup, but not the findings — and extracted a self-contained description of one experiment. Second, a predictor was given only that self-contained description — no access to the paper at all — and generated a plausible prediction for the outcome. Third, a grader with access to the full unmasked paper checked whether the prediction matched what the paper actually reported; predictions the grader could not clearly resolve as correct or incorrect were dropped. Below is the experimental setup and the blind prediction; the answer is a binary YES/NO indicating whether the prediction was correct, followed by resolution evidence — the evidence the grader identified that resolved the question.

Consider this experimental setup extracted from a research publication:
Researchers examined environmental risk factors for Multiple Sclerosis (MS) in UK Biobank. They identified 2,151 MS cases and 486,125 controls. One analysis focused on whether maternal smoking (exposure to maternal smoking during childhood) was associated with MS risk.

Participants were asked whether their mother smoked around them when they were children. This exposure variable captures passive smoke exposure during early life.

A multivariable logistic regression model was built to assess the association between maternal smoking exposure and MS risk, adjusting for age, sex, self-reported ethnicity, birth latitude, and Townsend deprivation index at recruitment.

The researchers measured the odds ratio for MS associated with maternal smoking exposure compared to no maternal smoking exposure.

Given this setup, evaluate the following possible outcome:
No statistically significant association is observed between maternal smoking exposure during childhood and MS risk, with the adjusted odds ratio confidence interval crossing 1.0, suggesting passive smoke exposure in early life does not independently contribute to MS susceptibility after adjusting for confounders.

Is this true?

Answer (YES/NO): YES